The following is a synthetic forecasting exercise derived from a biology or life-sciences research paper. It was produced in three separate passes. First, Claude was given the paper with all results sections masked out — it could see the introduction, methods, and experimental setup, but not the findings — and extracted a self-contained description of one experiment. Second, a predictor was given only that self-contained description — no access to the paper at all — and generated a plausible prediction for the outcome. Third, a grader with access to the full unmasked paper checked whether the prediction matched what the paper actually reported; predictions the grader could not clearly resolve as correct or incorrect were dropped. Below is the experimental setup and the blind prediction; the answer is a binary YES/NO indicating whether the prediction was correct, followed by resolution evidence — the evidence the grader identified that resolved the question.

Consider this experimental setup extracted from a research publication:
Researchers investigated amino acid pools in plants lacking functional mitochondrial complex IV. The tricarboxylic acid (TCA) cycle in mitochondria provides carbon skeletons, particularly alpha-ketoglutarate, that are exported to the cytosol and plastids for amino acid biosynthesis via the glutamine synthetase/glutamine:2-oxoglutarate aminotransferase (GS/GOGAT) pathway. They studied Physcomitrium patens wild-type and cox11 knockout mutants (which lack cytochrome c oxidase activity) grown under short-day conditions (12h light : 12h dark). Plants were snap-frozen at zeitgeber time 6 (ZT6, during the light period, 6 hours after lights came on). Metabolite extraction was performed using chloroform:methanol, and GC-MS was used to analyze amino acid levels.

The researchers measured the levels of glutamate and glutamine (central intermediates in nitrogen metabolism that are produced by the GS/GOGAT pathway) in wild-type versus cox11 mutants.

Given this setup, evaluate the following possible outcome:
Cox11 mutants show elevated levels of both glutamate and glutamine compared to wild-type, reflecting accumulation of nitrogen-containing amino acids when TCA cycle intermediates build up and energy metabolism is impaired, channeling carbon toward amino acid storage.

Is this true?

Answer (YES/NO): NO